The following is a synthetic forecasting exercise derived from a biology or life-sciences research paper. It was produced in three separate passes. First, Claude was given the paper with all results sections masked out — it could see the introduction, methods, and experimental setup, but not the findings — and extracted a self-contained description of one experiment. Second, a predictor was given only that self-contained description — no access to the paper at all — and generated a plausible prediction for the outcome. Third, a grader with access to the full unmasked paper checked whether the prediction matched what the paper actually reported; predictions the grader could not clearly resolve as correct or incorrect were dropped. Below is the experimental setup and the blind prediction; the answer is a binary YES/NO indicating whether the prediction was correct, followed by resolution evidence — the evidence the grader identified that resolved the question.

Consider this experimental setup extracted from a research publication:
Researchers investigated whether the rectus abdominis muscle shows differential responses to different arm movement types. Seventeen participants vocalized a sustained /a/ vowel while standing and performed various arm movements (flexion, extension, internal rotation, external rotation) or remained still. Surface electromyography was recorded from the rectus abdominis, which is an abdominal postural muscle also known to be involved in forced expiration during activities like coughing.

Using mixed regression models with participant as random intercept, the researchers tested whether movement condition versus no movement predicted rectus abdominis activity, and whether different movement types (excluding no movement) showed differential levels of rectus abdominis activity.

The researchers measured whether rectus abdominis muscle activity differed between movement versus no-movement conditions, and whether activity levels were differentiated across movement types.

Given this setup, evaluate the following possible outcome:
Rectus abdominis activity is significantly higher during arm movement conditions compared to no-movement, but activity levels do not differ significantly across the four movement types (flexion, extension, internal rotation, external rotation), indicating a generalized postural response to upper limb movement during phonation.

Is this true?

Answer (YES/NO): NO